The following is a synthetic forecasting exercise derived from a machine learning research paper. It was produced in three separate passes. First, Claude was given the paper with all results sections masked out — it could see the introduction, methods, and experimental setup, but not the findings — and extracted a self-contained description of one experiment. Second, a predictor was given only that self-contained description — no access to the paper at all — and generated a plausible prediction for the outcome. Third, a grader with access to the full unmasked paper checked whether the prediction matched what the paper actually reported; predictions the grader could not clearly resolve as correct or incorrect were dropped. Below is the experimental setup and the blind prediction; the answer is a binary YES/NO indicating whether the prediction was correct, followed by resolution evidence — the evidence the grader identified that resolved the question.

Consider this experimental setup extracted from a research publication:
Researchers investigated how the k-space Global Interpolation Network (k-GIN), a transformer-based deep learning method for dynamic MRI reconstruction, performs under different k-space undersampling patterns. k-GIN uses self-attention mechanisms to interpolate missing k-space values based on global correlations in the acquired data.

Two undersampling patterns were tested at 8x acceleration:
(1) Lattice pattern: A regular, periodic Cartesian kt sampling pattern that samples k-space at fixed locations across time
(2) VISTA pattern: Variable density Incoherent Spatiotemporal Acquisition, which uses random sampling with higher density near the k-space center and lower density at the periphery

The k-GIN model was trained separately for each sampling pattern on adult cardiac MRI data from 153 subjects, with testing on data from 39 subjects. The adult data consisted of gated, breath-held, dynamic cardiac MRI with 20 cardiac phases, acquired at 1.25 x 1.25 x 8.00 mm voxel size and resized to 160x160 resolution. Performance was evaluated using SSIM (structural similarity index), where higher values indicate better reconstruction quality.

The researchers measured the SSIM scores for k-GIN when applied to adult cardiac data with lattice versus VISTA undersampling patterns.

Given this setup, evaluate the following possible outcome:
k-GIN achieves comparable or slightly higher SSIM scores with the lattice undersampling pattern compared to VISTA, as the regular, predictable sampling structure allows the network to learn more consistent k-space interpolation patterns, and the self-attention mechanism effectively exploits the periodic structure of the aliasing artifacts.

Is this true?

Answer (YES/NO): NO